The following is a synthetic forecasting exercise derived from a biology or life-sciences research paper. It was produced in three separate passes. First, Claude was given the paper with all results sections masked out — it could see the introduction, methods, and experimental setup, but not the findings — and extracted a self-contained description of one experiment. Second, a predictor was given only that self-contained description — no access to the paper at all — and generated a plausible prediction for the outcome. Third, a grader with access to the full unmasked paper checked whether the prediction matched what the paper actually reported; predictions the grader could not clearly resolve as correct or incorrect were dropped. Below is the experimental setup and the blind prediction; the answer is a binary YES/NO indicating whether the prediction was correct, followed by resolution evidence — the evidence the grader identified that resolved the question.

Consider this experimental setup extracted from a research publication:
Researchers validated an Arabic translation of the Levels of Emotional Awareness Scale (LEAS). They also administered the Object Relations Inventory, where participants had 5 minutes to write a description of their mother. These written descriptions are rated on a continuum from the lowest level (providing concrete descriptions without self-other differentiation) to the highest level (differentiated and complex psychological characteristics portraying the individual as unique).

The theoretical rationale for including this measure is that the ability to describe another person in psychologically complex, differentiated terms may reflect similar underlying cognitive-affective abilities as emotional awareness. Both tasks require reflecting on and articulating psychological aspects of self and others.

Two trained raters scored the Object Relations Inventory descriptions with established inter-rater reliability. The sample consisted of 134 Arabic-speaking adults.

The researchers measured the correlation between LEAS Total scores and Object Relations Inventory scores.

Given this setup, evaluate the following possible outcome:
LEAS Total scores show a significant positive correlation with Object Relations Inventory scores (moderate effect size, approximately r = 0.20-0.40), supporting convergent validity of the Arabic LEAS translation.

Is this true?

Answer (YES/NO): YES